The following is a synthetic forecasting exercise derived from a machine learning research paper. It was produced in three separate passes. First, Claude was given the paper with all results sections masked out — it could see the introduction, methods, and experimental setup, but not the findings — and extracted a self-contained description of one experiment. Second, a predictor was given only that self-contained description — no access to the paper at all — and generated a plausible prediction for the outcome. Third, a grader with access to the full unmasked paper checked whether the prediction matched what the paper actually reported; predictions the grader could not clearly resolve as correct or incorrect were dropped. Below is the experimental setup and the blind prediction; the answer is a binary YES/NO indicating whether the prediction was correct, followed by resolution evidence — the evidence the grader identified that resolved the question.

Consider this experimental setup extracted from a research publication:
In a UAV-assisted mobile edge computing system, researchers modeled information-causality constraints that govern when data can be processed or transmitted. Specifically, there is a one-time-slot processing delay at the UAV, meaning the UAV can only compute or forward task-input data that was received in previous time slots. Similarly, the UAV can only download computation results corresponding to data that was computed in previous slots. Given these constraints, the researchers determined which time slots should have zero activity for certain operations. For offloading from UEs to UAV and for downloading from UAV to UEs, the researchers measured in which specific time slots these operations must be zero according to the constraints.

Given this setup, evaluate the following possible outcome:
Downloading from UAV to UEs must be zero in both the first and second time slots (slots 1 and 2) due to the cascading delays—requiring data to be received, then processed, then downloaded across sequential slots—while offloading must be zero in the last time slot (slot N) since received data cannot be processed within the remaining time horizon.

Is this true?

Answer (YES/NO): NO